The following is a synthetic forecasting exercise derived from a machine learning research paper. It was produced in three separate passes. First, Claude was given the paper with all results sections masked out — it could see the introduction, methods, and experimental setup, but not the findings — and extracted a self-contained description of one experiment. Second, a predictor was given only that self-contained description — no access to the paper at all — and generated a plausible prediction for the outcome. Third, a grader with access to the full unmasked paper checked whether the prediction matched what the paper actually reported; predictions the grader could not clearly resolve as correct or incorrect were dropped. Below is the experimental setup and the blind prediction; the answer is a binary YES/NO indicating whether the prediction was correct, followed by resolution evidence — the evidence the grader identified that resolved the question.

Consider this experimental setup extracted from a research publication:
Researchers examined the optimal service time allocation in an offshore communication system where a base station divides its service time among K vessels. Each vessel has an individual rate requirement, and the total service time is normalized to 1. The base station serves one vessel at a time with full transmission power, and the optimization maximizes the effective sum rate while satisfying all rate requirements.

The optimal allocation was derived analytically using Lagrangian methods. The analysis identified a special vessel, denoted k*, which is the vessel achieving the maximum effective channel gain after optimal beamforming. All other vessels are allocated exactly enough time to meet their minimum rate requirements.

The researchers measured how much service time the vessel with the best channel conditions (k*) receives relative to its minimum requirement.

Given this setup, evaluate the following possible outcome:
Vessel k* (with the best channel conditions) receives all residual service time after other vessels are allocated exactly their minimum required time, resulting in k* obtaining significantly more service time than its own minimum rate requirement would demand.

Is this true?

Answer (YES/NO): YES